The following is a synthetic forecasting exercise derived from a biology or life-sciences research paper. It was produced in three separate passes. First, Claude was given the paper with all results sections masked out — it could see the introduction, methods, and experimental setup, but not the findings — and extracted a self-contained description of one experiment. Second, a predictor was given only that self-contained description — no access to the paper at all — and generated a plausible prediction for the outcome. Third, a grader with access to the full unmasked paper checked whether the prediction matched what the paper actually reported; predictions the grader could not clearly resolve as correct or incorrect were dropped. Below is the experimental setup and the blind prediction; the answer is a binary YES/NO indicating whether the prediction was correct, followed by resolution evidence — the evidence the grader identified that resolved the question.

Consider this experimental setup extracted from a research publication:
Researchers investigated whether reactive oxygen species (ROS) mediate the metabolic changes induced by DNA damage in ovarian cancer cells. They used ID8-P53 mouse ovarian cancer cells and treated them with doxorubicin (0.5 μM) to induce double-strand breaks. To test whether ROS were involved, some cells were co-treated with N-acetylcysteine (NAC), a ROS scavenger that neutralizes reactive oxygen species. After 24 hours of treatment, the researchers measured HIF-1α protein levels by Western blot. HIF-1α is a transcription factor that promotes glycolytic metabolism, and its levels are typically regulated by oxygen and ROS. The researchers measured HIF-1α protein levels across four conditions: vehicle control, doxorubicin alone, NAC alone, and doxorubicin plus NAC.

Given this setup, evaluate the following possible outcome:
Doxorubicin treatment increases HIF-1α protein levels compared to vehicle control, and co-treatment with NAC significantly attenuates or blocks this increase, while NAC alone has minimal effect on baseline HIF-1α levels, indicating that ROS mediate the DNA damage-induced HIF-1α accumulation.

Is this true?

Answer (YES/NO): NO